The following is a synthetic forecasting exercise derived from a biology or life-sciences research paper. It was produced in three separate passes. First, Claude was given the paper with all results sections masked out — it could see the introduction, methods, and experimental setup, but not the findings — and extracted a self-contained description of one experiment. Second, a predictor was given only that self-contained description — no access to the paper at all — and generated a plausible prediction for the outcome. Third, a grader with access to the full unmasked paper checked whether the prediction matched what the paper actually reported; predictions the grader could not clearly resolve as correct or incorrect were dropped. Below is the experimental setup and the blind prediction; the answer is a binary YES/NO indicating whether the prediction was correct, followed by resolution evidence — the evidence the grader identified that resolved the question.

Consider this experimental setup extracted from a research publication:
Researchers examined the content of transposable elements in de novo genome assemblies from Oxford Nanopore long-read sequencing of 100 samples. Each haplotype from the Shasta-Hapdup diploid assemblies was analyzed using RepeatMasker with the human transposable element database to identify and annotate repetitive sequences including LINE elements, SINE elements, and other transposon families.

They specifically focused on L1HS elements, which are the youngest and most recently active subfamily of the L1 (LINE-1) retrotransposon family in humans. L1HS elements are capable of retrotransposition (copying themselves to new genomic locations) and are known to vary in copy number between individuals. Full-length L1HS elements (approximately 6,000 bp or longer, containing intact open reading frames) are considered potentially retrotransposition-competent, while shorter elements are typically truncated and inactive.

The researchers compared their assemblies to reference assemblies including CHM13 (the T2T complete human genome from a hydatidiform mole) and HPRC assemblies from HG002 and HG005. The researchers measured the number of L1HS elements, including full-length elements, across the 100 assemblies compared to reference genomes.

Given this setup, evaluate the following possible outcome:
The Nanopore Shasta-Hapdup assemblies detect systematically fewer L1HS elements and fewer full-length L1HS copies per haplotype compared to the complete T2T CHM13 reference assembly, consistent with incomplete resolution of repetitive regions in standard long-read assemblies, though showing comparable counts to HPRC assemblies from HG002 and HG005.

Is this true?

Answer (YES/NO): NO